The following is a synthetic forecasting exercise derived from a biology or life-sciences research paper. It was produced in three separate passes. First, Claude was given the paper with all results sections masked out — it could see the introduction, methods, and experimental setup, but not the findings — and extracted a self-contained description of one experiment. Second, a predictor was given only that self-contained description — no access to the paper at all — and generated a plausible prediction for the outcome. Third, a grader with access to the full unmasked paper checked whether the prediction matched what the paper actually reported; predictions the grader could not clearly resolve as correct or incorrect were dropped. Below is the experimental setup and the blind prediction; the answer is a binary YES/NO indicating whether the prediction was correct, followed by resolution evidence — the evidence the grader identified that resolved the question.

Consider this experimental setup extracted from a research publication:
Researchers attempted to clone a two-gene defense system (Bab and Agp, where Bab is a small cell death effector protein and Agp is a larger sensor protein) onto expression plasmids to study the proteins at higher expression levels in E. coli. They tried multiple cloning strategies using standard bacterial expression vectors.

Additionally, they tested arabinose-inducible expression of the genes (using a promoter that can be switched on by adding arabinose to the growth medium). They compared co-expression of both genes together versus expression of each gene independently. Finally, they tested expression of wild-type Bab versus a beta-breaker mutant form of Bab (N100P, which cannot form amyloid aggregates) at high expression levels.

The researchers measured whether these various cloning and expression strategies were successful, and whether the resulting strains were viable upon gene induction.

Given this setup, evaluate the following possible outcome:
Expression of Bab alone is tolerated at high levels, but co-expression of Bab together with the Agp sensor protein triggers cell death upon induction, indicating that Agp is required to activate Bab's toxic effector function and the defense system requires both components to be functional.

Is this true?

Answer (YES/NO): NO